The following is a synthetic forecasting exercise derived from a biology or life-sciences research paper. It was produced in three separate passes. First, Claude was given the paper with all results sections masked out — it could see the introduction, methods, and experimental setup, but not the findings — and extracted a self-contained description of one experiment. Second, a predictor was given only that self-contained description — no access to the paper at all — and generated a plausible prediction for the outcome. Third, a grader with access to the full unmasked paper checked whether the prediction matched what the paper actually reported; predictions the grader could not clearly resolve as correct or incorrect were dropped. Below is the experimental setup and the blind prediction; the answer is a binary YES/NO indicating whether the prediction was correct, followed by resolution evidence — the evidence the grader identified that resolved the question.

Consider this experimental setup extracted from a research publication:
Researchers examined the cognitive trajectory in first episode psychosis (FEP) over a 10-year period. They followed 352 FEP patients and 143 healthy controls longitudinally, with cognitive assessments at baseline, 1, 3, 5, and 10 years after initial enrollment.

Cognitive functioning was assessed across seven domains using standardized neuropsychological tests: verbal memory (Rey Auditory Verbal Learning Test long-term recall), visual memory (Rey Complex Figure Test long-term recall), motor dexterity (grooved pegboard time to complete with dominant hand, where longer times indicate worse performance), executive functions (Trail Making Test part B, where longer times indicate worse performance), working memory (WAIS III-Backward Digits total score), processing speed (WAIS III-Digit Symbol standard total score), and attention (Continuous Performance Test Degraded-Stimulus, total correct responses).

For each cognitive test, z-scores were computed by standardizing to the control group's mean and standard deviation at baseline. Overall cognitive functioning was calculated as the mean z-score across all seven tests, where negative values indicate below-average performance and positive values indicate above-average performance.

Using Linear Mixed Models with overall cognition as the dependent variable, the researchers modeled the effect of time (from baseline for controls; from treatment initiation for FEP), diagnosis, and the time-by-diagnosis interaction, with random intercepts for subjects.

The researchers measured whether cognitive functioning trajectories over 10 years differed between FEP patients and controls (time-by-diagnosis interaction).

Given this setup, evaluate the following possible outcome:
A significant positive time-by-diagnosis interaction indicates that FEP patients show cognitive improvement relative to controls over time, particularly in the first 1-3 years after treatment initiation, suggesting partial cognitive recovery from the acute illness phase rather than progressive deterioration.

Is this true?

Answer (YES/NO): NO